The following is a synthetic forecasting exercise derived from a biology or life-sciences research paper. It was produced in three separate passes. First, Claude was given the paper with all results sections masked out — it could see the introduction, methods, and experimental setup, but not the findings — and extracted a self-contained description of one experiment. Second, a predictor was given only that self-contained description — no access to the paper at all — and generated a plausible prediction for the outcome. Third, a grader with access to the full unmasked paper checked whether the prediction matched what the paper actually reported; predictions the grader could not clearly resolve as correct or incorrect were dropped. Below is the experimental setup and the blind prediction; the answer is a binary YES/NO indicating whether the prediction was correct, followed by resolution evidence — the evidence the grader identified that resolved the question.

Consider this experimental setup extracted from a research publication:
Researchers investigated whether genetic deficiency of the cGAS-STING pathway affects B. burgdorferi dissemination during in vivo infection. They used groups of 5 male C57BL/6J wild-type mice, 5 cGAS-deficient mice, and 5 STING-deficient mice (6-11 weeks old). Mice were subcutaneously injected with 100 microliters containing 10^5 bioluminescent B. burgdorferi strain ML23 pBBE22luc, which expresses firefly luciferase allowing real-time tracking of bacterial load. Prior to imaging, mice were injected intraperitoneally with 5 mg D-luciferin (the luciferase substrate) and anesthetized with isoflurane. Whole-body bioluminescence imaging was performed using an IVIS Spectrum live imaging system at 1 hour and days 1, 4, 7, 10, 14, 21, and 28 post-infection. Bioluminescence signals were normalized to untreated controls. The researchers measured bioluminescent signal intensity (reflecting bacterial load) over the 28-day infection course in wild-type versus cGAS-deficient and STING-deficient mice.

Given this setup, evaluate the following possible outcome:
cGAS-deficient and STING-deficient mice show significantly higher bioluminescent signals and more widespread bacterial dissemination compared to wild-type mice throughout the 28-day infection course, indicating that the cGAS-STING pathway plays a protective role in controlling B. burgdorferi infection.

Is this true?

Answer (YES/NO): NO